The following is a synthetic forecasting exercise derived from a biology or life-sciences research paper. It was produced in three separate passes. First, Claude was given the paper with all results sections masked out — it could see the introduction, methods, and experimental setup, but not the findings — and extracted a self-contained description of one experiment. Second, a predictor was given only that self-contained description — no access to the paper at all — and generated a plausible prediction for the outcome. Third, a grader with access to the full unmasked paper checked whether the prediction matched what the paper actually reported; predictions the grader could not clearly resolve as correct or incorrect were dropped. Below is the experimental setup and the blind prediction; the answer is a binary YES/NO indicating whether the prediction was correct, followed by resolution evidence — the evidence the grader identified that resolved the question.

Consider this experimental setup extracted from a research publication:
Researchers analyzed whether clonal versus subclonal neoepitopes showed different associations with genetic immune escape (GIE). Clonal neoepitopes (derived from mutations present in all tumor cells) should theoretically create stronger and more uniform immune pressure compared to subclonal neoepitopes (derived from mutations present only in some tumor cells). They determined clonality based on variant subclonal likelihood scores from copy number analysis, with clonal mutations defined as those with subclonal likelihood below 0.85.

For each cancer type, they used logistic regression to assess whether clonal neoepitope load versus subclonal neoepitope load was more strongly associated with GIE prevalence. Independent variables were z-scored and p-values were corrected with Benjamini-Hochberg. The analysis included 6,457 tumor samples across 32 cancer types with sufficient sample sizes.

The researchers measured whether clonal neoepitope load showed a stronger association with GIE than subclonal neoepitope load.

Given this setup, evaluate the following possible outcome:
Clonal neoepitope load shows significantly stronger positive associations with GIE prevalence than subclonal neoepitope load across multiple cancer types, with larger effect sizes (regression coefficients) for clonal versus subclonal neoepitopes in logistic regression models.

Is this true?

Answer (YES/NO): YES